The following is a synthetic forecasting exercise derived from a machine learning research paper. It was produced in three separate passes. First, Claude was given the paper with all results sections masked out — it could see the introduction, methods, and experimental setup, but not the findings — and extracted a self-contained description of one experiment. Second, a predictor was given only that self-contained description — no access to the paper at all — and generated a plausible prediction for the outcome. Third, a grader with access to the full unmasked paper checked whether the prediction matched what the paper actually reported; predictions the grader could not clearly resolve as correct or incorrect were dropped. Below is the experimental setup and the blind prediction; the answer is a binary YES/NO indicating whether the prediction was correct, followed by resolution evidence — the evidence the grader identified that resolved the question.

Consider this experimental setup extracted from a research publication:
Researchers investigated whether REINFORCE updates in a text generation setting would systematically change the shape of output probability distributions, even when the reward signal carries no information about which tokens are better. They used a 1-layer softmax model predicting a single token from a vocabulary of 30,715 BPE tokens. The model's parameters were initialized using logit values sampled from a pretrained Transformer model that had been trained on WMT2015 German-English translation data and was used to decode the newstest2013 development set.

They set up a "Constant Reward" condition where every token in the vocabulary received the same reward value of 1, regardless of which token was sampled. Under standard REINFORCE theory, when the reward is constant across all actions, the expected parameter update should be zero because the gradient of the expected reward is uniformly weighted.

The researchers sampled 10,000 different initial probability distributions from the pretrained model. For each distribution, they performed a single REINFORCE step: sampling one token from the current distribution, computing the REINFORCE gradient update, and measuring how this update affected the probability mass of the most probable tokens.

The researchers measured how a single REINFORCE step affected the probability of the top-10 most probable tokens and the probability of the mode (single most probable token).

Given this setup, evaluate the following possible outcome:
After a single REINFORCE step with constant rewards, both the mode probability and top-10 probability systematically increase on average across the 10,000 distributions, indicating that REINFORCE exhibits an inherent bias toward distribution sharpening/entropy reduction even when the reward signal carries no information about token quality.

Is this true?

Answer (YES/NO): YES